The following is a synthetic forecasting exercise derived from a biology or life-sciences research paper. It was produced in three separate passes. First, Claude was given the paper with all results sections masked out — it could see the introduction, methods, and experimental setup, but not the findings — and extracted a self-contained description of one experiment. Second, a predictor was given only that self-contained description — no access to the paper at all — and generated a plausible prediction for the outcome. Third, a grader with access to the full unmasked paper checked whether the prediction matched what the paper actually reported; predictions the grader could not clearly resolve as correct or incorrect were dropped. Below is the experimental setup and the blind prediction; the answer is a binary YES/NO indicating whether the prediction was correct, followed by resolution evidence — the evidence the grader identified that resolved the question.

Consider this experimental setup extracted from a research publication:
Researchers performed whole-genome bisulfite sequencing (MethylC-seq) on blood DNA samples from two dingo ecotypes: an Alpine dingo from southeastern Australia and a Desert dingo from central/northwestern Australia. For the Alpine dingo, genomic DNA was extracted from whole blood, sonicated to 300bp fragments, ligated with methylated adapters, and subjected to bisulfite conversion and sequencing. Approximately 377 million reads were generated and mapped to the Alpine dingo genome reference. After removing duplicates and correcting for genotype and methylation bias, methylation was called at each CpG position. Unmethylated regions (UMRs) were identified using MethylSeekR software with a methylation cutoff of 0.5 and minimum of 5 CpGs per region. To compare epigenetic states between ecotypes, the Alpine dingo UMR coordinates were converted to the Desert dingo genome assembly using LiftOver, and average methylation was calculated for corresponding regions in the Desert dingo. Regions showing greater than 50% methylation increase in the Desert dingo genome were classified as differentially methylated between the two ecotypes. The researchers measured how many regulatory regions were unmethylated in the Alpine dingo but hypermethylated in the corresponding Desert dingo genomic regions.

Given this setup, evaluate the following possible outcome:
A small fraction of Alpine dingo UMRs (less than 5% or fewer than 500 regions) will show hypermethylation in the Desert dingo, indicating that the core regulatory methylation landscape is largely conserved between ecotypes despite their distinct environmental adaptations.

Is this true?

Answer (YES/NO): YES